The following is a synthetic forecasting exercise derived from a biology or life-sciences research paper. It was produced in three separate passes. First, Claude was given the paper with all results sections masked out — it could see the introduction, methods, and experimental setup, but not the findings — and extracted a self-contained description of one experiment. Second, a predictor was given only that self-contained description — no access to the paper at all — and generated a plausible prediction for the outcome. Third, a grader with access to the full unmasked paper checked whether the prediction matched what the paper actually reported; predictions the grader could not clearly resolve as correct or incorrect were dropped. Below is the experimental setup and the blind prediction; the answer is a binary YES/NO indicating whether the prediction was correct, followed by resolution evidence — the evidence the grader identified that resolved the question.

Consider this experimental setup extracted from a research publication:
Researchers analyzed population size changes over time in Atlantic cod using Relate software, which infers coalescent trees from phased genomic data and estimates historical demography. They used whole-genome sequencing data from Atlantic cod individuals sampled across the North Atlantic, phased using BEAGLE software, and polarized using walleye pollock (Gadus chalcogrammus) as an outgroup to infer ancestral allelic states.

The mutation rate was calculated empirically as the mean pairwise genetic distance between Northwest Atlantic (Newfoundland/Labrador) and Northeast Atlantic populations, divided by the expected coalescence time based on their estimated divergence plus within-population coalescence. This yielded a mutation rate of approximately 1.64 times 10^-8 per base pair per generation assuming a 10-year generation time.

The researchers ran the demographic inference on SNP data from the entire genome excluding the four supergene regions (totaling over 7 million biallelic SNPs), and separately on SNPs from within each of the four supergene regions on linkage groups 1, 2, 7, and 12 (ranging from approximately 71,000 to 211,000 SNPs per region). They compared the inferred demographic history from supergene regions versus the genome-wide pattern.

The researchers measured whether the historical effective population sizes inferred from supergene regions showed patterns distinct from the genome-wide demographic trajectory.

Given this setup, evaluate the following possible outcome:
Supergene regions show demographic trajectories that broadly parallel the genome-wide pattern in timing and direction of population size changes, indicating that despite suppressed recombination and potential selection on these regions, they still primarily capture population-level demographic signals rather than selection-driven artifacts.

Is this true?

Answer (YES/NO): NO